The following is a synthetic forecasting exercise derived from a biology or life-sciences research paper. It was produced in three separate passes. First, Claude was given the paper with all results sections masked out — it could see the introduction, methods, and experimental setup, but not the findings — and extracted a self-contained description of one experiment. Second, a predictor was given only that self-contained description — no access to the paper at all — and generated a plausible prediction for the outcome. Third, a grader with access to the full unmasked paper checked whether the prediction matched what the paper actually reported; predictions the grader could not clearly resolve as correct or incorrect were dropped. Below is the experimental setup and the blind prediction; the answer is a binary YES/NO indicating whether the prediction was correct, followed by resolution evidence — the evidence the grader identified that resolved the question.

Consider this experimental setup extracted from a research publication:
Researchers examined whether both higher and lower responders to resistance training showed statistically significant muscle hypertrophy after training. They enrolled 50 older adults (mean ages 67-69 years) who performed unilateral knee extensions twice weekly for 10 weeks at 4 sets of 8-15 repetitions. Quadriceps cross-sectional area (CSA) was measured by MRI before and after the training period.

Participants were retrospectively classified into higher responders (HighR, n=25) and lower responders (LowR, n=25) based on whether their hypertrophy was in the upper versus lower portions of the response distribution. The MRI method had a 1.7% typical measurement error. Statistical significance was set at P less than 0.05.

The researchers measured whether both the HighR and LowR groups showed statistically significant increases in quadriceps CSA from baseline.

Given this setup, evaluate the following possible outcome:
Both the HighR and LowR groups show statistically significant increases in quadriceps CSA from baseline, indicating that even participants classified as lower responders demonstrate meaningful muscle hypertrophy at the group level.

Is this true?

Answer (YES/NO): YES